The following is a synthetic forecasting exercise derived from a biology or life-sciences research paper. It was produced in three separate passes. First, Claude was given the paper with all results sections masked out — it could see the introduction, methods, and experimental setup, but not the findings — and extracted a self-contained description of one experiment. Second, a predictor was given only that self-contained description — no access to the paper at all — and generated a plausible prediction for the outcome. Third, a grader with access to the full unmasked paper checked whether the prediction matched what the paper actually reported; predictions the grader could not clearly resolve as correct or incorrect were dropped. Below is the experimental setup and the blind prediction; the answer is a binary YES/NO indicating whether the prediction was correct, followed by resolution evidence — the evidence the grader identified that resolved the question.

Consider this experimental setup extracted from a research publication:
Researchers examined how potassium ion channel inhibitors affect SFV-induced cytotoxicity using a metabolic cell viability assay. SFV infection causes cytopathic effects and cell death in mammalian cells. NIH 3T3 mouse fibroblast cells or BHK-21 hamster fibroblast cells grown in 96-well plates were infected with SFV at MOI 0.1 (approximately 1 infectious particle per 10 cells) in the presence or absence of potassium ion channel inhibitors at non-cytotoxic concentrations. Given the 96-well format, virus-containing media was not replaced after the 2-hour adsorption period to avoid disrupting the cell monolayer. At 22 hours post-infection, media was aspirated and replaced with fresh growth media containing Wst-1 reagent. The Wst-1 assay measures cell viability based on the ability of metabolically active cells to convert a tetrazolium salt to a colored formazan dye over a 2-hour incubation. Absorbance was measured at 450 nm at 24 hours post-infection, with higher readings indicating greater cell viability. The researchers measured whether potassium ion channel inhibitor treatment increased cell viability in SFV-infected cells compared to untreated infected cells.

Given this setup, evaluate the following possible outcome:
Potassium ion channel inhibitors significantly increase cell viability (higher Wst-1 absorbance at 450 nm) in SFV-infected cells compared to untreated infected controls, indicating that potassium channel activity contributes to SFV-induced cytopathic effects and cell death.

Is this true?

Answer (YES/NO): YES